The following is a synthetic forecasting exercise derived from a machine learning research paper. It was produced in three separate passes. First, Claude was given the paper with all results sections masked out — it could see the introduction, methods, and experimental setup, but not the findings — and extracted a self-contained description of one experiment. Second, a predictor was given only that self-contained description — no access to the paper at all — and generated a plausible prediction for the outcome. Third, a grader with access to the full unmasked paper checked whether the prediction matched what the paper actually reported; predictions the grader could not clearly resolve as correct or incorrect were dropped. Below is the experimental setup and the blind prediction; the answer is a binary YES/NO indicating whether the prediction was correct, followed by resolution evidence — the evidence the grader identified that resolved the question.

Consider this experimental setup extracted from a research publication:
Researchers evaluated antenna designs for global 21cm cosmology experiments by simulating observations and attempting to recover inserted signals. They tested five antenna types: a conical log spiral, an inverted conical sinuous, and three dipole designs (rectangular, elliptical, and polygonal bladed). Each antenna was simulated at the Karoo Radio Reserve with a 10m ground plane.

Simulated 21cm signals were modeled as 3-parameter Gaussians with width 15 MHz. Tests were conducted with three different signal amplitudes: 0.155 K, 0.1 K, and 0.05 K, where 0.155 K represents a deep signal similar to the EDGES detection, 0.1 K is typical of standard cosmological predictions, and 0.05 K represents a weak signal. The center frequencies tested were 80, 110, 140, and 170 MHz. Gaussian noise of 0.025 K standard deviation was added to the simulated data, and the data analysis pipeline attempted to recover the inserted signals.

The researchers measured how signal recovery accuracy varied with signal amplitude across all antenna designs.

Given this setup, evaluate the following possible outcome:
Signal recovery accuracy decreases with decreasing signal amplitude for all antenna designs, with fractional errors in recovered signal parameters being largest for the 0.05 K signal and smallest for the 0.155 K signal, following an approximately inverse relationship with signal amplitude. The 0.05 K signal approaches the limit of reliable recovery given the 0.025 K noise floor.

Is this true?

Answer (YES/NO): NO